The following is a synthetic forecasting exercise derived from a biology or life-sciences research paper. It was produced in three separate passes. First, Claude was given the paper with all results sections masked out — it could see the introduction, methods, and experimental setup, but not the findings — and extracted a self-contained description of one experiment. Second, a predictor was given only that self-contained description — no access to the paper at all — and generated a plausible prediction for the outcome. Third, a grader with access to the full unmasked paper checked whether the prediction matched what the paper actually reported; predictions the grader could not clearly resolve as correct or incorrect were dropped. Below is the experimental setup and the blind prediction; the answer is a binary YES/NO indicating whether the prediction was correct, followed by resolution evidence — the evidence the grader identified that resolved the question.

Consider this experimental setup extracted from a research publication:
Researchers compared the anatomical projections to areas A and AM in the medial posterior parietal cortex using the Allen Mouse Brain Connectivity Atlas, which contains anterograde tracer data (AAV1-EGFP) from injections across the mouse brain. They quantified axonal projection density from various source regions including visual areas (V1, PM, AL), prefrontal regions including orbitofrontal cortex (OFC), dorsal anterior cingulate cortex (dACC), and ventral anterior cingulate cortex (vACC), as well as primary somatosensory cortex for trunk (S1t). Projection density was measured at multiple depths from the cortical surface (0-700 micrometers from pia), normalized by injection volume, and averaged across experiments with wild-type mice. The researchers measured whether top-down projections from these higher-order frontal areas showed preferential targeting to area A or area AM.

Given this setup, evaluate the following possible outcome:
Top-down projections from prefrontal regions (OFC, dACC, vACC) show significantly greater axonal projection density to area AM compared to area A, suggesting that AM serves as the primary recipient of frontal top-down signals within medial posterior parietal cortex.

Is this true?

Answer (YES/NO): YES